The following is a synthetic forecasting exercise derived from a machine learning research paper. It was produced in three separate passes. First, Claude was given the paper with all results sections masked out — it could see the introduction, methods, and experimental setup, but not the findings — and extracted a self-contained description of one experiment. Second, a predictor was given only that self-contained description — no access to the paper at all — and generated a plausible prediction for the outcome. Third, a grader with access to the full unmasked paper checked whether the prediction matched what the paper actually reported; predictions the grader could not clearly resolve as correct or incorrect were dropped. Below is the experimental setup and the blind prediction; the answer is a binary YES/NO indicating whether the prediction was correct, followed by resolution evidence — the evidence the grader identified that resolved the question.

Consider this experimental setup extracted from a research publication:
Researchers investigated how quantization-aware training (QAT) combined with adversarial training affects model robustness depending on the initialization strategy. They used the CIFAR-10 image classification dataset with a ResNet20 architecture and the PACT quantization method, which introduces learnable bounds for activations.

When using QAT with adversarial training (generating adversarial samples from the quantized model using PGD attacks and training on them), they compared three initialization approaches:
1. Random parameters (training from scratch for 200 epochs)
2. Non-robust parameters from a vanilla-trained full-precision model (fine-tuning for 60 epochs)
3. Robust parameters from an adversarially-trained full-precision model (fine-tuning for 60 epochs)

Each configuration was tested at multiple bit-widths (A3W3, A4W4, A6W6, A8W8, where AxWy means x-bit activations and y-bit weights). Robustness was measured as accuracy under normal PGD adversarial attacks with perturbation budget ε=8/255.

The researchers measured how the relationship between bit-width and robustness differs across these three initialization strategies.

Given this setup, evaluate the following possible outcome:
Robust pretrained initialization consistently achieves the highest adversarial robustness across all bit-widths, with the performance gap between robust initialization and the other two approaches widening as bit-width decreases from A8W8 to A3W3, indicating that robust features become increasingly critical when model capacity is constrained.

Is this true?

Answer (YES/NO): NO